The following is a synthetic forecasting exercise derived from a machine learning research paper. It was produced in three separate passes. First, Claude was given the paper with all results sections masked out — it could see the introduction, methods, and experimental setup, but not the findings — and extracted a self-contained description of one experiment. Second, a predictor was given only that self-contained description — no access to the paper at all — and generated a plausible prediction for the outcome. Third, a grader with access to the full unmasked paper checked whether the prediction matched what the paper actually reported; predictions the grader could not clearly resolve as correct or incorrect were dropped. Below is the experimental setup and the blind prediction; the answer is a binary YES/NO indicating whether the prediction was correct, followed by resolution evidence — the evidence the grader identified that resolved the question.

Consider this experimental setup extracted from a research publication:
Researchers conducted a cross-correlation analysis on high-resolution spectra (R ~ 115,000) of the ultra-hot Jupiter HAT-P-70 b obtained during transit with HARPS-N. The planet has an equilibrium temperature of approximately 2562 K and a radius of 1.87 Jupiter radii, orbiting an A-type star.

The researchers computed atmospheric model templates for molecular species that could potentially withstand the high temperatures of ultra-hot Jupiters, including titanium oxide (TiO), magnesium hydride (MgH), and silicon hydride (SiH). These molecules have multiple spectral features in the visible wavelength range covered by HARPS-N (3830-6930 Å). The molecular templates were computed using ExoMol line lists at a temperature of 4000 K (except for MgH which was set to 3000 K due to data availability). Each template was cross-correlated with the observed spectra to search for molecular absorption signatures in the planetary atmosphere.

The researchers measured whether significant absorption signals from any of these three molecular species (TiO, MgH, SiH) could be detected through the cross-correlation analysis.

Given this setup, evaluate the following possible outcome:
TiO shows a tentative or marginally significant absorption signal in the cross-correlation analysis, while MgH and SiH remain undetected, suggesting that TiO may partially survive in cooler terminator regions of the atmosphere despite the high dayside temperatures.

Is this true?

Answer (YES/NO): NO